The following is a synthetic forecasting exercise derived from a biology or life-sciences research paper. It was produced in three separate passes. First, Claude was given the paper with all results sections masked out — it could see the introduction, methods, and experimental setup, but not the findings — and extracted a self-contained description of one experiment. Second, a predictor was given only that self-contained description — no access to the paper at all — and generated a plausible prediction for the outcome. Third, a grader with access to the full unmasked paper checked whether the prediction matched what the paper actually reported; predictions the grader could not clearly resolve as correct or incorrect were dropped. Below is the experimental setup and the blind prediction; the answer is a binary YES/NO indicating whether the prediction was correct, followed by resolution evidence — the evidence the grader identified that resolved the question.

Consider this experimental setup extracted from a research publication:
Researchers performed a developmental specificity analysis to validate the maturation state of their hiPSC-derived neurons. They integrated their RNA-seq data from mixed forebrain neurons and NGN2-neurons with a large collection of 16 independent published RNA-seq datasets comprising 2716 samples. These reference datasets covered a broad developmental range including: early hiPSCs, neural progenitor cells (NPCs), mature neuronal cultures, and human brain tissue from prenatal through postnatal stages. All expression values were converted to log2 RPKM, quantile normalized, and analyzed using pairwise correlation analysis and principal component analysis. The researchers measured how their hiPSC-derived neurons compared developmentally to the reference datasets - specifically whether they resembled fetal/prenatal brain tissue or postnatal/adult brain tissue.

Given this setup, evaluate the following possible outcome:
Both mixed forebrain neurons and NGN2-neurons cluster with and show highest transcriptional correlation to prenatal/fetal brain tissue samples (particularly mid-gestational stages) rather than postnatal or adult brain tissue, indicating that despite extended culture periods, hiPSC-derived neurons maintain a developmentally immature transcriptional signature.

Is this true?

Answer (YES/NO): YES